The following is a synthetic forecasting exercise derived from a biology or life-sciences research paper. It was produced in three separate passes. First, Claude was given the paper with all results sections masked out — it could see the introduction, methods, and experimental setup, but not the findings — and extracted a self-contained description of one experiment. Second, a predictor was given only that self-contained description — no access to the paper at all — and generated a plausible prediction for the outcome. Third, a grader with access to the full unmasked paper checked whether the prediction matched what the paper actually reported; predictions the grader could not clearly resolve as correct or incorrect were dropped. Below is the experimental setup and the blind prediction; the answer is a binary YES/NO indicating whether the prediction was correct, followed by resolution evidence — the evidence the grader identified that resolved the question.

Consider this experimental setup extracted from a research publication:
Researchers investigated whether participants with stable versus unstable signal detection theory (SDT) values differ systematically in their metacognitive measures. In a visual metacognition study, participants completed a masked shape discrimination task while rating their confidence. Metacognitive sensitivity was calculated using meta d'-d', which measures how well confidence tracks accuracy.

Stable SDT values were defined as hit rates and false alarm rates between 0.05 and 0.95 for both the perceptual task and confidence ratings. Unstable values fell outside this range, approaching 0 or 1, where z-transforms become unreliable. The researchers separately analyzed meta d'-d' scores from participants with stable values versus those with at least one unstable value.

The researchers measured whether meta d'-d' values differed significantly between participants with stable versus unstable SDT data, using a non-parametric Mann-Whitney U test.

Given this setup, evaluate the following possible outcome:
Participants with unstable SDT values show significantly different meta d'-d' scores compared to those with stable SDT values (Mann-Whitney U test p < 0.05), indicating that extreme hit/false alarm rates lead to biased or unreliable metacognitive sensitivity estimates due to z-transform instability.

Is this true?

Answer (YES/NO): YES